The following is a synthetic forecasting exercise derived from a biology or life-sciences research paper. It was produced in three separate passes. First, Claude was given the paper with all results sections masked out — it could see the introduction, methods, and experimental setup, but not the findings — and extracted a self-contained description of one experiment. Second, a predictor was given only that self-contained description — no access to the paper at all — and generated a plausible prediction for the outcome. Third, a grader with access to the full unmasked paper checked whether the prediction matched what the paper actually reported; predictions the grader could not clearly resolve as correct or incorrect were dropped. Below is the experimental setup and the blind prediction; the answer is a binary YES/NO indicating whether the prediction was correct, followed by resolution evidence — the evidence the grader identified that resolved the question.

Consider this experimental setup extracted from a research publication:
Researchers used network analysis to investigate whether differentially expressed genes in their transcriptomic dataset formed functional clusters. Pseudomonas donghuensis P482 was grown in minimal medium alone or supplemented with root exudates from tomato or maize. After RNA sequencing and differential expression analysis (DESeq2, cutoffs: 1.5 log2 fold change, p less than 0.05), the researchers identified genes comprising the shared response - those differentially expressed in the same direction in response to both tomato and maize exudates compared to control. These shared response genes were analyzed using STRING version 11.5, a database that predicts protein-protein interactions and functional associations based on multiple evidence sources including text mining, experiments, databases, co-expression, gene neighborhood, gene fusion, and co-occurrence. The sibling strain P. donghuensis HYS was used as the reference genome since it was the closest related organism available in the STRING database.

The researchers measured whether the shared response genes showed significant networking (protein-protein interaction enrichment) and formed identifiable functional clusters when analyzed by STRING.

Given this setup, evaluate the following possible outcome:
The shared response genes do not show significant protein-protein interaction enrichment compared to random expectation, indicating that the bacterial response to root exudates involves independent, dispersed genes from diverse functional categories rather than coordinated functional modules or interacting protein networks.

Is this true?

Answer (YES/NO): NO